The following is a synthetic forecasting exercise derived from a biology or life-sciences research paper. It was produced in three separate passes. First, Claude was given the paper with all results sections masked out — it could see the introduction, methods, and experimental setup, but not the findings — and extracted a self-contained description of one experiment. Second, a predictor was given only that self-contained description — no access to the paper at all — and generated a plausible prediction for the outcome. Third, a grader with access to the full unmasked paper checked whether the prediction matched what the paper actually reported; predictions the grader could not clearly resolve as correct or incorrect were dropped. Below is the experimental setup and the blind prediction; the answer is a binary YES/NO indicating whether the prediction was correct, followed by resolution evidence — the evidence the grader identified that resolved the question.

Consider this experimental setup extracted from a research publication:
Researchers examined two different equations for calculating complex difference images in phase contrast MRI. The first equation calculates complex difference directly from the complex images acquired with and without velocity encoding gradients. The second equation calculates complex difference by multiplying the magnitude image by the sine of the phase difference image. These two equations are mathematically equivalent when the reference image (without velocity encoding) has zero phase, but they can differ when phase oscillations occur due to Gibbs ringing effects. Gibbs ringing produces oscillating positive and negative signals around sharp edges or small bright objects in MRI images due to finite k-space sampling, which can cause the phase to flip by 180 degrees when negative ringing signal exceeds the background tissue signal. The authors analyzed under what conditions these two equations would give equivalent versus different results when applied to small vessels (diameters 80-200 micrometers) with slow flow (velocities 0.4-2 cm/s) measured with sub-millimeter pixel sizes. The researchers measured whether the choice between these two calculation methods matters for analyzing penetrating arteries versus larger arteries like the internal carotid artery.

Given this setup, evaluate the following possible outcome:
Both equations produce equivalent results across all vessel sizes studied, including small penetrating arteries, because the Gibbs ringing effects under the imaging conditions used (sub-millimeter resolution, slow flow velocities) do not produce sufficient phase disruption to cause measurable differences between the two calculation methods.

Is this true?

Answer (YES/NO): NO